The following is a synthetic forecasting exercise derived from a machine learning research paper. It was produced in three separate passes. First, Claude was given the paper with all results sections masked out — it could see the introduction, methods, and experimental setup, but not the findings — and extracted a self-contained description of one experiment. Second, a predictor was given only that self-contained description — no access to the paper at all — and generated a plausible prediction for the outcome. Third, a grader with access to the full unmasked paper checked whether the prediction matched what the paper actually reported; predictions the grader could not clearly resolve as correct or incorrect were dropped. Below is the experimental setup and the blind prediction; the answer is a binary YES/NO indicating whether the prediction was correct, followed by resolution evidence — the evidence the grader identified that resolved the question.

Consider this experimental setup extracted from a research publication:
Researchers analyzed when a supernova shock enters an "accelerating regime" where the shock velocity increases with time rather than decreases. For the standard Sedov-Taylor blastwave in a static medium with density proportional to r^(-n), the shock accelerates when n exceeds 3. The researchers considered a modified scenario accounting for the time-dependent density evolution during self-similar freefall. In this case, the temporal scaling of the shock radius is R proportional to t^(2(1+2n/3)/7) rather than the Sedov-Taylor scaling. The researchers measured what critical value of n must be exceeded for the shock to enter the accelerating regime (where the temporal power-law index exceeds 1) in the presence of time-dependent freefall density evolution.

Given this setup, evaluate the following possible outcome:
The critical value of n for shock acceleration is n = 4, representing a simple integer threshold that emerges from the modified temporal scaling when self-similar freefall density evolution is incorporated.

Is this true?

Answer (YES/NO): NO